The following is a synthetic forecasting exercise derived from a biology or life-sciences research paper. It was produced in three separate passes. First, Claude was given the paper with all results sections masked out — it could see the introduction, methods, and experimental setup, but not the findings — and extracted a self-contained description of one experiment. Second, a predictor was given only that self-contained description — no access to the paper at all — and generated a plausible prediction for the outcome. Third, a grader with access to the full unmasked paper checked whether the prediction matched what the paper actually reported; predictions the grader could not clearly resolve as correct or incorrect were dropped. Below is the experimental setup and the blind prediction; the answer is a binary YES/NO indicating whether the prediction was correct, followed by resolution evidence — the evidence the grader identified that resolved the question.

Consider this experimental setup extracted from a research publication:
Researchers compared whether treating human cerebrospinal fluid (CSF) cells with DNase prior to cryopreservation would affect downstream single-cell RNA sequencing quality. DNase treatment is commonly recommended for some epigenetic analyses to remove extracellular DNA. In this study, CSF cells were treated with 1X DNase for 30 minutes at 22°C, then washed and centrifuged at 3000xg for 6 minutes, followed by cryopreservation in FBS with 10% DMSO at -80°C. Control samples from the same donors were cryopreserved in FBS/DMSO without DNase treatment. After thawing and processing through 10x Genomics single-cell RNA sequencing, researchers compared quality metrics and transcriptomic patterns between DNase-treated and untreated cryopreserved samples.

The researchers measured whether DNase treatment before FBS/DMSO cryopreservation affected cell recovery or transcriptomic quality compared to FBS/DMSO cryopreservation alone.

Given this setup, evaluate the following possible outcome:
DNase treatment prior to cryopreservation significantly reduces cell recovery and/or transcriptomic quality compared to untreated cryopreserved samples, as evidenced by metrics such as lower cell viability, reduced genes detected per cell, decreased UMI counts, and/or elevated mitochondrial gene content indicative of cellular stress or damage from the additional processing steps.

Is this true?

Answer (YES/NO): NO